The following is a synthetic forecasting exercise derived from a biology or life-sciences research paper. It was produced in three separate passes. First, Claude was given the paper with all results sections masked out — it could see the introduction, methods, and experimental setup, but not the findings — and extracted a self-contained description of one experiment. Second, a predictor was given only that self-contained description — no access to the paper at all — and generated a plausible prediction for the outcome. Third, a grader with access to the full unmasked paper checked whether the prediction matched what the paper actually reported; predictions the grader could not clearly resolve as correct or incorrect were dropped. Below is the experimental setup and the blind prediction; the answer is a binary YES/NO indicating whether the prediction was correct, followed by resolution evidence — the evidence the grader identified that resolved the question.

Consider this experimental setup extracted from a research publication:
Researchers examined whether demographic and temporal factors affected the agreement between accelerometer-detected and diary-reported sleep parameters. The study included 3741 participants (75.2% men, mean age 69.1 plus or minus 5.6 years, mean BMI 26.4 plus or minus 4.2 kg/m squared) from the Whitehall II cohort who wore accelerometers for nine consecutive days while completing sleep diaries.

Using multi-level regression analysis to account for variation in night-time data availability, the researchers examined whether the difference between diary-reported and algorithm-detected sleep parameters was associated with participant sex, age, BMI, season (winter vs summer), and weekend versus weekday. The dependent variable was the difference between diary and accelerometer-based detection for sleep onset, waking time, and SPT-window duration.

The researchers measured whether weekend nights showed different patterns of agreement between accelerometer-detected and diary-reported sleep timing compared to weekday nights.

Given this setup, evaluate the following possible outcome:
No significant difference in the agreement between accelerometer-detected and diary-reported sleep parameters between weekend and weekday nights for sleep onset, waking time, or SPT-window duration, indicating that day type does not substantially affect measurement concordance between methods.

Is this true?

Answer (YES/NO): YES